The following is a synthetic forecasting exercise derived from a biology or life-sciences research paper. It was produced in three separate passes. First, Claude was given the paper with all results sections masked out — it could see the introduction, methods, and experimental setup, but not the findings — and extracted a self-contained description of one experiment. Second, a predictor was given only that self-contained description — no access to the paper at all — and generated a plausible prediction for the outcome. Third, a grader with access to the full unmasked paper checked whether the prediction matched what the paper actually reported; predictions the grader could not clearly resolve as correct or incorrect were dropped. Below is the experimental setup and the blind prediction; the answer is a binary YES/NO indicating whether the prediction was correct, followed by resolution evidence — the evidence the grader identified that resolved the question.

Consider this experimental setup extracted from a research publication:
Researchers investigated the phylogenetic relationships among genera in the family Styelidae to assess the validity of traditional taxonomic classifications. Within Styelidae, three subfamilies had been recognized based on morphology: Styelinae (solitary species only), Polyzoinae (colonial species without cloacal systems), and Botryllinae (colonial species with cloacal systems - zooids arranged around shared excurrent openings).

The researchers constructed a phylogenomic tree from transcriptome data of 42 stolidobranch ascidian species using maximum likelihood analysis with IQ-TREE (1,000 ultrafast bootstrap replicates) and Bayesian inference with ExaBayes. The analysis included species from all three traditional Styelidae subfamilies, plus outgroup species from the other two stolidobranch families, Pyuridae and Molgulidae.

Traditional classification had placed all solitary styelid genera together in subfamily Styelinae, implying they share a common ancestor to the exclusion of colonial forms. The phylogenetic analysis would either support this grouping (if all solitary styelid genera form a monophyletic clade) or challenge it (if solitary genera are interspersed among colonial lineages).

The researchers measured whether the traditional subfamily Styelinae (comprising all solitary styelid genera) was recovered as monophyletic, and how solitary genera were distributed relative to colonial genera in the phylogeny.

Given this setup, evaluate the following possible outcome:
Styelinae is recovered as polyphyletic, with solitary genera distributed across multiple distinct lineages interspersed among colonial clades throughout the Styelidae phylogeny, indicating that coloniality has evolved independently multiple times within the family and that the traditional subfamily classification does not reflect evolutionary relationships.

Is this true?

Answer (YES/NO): NO